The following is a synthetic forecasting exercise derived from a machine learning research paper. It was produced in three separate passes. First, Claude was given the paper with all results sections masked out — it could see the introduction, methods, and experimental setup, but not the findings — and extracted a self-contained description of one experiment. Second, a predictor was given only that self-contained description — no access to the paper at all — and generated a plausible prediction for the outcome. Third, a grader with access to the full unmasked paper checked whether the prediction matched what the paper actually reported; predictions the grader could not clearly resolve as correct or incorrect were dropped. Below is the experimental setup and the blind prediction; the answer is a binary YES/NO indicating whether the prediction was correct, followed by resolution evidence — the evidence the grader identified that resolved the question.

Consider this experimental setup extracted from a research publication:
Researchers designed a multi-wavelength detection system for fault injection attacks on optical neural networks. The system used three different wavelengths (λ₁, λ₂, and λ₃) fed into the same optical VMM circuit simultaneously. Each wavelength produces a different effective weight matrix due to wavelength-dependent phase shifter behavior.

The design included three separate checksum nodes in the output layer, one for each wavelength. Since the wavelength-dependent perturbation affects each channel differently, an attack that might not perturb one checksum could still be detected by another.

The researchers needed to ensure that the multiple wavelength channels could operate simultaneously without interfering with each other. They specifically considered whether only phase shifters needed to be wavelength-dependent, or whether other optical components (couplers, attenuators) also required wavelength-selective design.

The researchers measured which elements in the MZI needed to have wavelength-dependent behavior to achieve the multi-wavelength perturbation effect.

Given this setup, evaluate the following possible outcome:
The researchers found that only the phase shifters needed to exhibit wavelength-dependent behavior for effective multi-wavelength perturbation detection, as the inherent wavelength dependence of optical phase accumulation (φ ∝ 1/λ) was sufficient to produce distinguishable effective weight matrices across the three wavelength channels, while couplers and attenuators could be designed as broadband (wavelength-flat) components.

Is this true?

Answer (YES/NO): YES